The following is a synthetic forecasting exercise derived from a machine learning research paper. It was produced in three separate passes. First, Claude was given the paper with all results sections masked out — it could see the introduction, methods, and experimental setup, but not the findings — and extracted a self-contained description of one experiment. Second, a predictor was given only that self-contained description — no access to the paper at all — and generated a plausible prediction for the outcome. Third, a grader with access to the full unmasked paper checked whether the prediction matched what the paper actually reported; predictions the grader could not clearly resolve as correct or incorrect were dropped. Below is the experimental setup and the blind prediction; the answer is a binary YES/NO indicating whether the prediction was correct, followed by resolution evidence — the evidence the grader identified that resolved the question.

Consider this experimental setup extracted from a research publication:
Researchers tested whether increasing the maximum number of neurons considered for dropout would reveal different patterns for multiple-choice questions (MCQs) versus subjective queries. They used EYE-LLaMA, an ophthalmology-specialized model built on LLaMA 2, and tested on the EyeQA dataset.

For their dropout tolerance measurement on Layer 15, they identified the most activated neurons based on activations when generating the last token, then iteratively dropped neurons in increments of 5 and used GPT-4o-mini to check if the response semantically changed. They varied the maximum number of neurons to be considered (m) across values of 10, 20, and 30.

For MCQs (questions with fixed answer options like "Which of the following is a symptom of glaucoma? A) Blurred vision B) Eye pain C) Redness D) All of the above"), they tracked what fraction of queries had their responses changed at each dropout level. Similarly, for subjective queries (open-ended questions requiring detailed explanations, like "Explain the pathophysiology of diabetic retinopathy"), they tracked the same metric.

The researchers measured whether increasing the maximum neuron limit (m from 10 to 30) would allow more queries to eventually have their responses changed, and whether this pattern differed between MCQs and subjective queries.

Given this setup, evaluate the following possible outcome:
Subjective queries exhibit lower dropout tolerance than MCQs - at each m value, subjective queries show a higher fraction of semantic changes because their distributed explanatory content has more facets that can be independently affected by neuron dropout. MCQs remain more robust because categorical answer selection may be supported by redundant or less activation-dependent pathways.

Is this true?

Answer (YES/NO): NO